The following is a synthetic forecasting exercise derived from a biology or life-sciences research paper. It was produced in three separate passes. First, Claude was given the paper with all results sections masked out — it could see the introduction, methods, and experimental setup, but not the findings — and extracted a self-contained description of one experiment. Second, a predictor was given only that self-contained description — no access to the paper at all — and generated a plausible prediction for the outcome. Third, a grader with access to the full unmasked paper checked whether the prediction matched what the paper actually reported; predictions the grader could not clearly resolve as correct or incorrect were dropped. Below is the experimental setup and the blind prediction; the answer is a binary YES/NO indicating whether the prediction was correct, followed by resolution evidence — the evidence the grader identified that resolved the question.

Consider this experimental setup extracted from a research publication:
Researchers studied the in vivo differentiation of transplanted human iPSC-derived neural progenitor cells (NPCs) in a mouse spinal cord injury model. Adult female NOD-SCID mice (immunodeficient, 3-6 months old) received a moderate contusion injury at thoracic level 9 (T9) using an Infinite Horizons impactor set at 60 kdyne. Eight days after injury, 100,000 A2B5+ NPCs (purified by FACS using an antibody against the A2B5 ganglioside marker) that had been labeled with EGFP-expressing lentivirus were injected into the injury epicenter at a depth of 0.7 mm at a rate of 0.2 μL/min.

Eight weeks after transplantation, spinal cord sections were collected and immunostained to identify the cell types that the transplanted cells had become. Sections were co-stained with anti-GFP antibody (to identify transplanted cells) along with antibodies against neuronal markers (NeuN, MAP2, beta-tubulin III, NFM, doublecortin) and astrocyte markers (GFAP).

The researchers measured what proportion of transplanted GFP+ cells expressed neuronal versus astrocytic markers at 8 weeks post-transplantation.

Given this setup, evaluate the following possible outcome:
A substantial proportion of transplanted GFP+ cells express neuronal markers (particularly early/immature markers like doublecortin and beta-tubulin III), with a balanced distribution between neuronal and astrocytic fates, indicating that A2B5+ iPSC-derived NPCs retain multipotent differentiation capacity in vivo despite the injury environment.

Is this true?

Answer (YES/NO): NO